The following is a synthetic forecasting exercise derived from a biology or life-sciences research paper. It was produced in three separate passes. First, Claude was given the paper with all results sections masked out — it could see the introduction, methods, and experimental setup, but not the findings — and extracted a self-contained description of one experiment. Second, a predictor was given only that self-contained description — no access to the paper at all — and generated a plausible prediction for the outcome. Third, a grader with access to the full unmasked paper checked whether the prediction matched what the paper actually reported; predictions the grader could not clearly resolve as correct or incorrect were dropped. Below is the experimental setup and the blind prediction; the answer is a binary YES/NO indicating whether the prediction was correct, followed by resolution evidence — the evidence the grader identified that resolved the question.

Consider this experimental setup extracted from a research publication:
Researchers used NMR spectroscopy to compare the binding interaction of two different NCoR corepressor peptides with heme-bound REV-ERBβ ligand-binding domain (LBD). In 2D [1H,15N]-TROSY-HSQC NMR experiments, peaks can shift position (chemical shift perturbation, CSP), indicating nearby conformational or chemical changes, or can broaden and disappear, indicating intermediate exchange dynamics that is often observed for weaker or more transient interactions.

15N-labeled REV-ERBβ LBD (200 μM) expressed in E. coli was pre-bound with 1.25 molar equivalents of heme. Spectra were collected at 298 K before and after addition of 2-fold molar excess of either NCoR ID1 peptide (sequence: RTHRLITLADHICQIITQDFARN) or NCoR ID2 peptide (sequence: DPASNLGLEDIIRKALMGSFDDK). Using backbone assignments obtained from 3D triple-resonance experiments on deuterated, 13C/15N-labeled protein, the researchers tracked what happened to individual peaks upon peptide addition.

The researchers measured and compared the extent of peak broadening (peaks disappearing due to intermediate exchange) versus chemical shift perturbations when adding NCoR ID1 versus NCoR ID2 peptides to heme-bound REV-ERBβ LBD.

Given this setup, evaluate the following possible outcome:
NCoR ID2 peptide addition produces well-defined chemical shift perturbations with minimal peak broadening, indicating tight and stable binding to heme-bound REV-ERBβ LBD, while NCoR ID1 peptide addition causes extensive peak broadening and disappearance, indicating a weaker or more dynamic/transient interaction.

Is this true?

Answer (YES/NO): NO